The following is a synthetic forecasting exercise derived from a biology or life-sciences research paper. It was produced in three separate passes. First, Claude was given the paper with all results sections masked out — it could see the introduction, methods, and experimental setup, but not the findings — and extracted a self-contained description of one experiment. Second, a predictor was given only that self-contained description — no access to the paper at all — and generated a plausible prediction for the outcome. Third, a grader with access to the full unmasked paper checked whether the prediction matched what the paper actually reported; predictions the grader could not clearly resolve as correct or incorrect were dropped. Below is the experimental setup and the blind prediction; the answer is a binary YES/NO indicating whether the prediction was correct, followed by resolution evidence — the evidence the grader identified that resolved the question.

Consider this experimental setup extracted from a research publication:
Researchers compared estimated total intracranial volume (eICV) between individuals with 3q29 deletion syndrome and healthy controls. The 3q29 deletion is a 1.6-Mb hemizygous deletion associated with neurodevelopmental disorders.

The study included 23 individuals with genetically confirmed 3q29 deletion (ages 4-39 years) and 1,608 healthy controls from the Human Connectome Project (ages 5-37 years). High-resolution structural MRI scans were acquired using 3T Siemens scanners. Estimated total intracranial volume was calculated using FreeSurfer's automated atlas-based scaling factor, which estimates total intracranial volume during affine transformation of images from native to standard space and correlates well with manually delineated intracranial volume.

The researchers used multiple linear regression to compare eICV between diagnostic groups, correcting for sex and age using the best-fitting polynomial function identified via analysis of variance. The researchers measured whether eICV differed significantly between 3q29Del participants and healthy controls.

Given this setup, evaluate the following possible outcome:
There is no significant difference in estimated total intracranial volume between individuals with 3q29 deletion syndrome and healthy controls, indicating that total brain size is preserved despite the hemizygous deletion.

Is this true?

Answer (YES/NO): NO